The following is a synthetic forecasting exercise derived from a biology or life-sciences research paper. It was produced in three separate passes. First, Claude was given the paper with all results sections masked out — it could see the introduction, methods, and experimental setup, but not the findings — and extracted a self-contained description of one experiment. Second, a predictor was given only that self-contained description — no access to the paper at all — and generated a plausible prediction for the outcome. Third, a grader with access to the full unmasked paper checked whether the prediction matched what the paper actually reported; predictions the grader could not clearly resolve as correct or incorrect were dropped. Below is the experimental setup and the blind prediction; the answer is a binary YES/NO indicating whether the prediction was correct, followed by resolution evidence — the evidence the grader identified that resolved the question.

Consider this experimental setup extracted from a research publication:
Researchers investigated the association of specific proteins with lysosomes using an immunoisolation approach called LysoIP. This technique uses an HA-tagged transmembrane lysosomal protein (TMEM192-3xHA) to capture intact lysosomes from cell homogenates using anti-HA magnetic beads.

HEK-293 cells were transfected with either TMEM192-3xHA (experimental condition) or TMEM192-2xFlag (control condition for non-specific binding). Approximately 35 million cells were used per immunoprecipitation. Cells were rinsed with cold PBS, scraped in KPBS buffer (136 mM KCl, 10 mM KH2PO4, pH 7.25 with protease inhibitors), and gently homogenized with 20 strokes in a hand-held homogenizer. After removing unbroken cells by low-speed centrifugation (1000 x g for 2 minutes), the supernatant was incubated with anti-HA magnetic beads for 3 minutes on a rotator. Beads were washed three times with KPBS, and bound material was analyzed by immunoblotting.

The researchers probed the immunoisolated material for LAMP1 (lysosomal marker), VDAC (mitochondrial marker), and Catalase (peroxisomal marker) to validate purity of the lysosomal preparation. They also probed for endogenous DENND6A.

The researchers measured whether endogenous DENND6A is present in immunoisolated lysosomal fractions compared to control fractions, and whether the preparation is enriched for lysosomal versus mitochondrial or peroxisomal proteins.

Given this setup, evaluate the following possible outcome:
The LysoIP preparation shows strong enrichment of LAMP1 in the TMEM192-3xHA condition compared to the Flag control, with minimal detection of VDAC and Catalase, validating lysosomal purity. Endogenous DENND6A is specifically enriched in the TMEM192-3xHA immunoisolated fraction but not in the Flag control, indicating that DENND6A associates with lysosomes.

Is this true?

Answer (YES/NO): YES